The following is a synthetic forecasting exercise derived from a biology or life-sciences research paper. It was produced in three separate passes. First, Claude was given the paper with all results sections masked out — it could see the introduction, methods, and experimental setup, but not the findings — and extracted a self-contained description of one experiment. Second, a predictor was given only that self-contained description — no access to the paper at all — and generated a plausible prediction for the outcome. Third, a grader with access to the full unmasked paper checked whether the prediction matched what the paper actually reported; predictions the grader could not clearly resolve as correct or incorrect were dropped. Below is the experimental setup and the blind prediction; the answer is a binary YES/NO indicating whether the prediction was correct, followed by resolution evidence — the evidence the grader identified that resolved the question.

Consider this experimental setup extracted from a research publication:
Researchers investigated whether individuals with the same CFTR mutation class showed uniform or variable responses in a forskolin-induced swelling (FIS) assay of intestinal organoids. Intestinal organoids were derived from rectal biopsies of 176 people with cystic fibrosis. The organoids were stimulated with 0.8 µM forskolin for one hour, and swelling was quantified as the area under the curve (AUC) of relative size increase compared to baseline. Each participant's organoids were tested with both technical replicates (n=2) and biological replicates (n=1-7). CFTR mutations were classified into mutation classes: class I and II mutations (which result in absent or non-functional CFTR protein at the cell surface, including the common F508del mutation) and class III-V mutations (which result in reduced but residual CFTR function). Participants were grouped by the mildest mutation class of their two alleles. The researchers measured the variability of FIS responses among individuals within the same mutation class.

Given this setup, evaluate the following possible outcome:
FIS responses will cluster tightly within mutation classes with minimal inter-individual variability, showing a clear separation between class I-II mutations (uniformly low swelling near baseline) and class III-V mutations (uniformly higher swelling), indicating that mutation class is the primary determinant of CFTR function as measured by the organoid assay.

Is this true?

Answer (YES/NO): NO